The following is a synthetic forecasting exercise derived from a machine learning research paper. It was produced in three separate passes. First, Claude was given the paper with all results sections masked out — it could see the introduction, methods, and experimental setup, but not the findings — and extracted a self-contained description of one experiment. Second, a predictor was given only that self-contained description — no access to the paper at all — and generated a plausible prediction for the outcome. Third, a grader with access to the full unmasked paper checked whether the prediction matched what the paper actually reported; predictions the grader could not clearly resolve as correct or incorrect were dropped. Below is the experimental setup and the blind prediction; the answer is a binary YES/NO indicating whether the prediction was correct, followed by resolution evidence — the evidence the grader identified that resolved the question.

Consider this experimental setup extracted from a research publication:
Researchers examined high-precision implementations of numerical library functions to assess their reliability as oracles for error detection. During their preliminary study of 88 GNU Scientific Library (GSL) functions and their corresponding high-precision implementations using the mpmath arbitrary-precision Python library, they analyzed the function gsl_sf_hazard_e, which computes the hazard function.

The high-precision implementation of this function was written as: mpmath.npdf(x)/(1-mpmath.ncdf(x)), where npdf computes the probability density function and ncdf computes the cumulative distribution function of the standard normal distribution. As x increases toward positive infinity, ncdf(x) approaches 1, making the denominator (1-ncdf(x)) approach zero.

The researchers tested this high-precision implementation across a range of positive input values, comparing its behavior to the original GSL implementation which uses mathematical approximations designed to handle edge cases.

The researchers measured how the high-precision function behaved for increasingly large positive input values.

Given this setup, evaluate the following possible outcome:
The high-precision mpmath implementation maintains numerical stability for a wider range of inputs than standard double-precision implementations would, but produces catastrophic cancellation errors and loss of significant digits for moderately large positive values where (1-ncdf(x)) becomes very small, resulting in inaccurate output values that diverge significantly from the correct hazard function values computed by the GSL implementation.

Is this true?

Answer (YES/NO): NO